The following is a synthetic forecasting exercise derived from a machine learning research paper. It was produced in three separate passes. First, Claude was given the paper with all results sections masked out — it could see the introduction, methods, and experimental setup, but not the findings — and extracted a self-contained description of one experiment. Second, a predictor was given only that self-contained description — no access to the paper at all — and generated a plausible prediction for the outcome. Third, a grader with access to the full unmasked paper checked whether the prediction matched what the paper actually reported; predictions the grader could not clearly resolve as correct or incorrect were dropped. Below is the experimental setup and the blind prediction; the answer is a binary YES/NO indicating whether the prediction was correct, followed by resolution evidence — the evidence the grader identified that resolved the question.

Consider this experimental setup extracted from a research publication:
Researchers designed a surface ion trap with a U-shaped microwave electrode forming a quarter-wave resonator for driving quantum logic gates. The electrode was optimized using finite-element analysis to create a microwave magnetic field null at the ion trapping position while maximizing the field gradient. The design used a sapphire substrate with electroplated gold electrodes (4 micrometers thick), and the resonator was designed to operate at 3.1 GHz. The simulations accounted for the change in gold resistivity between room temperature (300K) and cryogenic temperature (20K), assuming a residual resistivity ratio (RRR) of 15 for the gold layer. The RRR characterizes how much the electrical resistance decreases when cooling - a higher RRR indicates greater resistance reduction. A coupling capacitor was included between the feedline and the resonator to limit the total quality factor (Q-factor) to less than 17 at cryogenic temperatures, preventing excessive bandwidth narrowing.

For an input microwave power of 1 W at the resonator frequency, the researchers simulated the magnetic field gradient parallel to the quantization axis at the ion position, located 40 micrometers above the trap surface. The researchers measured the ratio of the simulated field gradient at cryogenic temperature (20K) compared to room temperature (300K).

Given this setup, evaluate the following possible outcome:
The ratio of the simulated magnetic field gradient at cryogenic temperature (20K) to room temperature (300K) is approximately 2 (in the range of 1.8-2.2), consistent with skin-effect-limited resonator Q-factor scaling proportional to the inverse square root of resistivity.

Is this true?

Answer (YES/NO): NO